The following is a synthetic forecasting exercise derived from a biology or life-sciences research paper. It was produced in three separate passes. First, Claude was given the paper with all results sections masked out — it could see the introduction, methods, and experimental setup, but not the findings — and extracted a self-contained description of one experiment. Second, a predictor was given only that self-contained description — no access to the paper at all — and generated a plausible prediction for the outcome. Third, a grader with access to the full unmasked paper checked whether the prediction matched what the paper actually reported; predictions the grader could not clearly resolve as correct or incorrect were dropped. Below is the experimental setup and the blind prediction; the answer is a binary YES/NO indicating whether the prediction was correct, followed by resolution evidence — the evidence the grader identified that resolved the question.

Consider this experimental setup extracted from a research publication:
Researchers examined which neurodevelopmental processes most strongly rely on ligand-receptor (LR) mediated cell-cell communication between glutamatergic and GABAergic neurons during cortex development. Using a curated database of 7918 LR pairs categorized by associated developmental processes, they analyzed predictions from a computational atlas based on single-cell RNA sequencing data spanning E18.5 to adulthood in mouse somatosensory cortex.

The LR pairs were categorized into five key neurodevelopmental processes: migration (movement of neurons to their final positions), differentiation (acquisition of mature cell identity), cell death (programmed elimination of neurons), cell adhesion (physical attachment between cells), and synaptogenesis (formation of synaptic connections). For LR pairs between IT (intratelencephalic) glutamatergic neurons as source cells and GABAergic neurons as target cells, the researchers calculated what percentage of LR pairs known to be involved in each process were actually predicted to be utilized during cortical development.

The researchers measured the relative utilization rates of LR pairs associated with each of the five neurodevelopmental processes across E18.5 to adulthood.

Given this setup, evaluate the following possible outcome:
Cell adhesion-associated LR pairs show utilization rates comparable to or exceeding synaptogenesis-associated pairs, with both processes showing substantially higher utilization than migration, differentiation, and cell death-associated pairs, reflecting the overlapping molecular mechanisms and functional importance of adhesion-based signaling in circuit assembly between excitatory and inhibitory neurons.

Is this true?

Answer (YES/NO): NO